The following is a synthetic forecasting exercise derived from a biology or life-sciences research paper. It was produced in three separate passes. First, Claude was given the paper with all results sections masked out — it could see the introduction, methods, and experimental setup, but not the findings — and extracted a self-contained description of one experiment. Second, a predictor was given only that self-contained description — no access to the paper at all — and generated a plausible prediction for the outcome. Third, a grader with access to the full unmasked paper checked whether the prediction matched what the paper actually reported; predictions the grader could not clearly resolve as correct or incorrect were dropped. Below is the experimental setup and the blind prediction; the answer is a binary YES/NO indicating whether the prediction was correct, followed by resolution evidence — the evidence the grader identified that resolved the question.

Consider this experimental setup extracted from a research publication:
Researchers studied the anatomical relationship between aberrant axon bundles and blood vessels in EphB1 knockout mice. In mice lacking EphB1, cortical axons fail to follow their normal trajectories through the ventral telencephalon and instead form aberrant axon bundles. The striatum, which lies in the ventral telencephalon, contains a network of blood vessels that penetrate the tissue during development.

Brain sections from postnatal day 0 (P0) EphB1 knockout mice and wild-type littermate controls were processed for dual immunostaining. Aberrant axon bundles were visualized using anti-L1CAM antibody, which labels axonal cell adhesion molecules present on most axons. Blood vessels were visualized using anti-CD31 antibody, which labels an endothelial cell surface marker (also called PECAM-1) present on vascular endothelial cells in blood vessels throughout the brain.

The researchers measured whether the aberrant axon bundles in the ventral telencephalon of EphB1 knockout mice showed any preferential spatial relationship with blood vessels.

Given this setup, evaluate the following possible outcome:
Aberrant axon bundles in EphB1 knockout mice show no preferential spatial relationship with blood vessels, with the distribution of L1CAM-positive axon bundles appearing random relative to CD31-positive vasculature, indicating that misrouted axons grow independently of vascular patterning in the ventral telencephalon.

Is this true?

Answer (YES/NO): NO